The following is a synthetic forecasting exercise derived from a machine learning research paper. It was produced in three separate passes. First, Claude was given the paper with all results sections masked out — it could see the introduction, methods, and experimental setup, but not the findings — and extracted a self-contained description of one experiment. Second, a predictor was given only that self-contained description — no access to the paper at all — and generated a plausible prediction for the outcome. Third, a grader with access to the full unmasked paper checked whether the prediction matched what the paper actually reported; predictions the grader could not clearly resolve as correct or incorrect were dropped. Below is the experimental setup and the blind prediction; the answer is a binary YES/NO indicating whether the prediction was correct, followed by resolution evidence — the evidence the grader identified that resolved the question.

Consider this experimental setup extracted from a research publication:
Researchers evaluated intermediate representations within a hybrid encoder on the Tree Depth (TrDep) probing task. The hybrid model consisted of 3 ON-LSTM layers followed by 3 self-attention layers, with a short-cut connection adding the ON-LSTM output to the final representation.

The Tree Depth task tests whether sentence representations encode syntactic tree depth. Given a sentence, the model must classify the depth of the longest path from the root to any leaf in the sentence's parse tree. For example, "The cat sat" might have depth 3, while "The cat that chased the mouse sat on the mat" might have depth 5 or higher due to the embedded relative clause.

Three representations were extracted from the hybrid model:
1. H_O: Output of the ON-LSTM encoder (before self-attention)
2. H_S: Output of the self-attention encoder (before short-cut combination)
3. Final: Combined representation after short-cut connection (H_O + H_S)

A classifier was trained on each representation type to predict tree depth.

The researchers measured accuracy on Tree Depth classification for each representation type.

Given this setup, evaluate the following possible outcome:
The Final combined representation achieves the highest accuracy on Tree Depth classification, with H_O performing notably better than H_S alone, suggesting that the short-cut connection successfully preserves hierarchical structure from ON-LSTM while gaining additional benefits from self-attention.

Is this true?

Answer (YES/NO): NO